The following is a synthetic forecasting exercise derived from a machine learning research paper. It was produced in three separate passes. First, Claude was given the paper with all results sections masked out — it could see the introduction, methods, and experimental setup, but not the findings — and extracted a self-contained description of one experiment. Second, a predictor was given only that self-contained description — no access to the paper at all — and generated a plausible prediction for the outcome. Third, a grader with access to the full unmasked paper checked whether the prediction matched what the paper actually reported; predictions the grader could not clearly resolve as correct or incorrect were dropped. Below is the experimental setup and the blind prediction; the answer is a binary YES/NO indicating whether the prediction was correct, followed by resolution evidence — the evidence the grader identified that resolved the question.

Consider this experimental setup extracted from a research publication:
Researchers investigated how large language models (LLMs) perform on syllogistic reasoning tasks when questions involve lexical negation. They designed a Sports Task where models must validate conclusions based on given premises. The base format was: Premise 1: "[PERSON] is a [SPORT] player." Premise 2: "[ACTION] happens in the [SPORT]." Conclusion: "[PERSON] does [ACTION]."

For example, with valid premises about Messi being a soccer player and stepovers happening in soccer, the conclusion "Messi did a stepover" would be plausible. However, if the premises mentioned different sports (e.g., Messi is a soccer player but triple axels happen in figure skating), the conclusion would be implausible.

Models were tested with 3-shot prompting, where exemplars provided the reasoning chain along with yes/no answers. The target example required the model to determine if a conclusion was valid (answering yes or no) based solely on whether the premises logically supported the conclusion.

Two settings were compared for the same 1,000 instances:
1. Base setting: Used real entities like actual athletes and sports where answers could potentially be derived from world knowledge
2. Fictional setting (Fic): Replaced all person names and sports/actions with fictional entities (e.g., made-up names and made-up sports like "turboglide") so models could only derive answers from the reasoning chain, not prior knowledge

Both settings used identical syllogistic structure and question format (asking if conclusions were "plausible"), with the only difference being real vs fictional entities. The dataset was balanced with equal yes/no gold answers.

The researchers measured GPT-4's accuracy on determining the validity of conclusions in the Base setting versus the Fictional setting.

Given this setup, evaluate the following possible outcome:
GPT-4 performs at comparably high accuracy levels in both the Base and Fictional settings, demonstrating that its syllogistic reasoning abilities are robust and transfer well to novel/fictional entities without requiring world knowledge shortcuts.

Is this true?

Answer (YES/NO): NO